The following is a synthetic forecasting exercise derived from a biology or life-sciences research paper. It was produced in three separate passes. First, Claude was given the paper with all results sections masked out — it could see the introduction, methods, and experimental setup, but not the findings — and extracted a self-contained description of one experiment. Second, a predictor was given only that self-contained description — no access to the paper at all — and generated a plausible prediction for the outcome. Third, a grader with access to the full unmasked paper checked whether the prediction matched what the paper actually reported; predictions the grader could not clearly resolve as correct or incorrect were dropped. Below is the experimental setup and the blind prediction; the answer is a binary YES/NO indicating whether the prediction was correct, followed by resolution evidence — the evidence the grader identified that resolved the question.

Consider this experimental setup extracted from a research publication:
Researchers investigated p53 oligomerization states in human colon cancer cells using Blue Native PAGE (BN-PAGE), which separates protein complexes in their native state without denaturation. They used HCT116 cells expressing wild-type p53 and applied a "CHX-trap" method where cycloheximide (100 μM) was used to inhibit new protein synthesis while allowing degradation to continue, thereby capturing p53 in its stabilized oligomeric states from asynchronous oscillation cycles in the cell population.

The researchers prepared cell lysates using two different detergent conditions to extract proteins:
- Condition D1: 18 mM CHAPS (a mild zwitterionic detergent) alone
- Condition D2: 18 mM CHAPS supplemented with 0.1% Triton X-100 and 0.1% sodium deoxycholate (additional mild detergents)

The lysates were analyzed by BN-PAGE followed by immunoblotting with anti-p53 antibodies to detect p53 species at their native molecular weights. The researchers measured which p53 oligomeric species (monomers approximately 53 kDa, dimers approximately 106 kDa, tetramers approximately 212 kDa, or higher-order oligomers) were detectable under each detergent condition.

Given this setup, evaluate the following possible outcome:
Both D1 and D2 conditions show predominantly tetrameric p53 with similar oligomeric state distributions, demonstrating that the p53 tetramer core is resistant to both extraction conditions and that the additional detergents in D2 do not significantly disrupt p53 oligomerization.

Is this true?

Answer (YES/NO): NO